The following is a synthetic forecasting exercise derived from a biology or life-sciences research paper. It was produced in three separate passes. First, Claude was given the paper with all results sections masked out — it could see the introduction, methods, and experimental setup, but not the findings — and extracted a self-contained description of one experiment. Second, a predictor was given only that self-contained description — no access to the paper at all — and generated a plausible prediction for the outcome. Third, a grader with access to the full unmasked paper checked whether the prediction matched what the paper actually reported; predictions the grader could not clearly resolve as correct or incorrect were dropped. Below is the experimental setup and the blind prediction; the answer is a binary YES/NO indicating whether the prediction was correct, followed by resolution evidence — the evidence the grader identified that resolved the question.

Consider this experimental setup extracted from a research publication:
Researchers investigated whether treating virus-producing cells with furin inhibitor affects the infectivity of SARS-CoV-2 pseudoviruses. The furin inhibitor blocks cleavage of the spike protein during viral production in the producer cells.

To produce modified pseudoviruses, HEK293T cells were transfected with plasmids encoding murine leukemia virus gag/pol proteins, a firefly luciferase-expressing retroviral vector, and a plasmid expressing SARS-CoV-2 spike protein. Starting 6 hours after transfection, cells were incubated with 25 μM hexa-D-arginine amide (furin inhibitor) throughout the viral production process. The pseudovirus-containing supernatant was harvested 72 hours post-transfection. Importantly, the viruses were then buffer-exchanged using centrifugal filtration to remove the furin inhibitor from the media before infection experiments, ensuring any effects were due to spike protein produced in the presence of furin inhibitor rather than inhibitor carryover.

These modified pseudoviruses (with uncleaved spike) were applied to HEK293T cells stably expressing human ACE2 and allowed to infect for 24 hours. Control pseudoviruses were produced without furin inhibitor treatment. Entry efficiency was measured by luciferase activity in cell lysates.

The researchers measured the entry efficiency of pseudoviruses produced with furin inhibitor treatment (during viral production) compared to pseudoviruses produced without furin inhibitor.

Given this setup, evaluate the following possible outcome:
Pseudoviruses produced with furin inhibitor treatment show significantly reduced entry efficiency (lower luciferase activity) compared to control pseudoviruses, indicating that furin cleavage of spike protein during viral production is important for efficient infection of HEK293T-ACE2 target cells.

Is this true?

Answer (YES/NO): YES